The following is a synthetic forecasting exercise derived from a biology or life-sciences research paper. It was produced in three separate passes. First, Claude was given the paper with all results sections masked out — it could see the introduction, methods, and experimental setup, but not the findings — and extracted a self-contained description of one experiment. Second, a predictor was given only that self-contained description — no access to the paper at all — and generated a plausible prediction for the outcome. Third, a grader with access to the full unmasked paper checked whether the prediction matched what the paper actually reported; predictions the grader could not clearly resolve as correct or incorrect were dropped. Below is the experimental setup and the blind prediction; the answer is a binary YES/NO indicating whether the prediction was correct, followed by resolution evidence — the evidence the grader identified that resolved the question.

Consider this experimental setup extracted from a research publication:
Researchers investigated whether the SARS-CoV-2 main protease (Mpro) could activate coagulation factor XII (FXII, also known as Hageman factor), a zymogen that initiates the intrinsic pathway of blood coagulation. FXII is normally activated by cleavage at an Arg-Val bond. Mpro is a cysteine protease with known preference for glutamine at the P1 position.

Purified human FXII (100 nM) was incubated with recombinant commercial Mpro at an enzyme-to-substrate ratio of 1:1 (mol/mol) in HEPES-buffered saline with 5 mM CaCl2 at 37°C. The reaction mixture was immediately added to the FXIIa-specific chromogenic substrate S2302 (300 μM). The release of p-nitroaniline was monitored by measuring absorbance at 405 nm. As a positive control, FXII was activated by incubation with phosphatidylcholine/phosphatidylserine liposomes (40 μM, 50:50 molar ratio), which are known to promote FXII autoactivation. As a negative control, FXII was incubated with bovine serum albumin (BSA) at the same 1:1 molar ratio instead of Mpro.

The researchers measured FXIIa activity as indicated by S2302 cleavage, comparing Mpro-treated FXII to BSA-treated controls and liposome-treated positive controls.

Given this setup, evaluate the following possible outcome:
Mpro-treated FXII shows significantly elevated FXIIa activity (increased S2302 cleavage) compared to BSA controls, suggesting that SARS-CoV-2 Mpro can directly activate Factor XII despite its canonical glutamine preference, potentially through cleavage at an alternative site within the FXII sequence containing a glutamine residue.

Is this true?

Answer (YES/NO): NO